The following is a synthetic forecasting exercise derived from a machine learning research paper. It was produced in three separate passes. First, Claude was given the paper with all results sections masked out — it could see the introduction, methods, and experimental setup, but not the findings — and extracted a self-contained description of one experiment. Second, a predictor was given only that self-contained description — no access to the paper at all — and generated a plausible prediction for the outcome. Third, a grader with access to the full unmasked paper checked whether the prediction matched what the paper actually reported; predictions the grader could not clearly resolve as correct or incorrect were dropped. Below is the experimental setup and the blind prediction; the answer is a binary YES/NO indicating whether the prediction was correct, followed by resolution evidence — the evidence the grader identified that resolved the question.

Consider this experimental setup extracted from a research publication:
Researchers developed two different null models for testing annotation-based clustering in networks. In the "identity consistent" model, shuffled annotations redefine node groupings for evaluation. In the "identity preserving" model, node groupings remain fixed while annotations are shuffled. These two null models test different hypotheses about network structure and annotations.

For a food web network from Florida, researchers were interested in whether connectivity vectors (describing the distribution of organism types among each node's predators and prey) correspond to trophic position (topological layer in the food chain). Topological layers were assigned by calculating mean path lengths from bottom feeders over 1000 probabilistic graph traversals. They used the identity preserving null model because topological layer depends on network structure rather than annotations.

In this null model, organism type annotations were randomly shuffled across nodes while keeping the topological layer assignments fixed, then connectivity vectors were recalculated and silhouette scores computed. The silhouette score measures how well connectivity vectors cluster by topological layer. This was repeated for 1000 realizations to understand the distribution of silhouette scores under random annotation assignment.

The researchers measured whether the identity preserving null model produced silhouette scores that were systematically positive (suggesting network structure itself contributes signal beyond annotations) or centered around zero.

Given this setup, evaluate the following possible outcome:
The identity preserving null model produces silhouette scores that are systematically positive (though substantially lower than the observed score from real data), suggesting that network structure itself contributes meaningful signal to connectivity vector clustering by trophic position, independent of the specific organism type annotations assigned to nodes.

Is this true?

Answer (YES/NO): YES